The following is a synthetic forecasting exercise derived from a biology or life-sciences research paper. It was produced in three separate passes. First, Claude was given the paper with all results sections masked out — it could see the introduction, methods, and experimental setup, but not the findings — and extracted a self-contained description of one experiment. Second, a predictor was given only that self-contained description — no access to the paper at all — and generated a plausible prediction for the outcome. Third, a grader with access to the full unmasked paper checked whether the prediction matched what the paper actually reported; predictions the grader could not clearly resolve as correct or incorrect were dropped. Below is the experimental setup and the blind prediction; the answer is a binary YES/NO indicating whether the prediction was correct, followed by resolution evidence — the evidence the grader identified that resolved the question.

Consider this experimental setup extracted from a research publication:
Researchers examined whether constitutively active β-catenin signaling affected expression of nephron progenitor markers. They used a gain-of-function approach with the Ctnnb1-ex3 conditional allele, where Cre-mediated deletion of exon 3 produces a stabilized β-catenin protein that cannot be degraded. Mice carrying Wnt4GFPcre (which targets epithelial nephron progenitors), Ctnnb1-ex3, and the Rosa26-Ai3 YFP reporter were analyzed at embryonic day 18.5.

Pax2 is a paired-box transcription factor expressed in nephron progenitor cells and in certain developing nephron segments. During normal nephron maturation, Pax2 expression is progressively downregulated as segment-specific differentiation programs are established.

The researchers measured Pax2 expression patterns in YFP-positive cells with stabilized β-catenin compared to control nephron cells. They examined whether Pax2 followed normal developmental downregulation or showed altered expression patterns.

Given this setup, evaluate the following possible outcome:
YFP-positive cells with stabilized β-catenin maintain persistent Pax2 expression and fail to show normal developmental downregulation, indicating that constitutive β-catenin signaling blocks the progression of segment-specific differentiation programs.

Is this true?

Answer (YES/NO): YES